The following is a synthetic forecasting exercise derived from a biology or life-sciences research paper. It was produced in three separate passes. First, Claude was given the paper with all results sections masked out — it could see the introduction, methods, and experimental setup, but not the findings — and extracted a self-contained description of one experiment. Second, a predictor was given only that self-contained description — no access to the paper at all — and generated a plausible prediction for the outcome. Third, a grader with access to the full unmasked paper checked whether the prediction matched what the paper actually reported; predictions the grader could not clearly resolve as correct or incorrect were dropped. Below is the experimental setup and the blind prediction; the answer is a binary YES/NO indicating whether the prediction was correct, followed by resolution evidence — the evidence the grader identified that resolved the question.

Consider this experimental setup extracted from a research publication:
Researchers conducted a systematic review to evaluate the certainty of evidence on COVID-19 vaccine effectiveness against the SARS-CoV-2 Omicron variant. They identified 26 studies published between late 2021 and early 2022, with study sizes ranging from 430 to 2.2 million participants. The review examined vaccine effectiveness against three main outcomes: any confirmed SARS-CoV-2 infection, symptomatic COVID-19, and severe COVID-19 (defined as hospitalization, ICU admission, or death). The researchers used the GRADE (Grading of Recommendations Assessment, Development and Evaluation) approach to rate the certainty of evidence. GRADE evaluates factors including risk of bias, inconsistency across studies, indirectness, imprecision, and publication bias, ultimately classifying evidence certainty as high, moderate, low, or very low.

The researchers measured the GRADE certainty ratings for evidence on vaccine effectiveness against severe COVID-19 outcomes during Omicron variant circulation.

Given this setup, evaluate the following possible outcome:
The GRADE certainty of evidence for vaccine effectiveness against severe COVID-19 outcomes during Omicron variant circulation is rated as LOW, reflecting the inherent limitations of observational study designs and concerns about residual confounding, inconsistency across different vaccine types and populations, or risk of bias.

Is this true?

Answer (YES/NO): NO